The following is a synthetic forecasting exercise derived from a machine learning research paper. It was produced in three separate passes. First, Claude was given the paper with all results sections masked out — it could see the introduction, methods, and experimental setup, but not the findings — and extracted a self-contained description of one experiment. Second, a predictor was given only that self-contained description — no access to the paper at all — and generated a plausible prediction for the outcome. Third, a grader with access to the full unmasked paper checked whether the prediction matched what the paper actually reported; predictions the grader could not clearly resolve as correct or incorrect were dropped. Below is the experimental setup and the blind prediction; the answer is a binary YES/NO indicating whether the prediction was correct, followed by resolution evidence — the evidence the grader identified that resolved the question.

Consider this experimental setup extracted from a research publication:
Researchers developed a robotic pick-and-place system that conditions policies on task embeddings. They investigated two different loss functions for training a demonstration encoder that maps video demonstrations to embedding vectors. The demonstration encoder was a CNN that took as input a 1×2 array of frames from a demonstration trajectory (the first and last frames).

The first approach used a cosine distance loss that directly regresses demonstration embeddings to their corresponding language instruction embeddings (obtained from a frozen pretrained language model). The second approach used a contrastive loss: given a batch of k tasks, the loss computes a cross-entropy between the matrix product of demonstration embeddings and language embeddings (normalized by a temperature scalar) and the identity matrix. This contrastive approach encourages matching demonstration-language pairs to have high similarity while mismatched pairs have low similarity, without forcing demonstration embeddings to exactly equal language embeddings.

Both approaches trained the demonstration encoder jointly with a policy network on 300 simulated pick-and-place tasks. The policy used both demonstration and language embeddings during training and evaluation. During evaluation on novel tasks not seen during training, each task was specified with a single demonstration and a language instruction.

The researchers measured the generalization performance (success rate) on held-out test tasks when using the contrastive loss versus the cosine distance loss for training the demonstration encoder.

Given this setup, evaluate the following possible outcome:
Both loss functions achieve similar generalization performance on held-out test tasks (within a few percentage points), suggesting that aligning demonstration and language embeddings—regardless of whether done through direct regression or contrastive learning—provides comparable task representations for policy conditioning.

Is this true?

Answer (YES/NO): NO